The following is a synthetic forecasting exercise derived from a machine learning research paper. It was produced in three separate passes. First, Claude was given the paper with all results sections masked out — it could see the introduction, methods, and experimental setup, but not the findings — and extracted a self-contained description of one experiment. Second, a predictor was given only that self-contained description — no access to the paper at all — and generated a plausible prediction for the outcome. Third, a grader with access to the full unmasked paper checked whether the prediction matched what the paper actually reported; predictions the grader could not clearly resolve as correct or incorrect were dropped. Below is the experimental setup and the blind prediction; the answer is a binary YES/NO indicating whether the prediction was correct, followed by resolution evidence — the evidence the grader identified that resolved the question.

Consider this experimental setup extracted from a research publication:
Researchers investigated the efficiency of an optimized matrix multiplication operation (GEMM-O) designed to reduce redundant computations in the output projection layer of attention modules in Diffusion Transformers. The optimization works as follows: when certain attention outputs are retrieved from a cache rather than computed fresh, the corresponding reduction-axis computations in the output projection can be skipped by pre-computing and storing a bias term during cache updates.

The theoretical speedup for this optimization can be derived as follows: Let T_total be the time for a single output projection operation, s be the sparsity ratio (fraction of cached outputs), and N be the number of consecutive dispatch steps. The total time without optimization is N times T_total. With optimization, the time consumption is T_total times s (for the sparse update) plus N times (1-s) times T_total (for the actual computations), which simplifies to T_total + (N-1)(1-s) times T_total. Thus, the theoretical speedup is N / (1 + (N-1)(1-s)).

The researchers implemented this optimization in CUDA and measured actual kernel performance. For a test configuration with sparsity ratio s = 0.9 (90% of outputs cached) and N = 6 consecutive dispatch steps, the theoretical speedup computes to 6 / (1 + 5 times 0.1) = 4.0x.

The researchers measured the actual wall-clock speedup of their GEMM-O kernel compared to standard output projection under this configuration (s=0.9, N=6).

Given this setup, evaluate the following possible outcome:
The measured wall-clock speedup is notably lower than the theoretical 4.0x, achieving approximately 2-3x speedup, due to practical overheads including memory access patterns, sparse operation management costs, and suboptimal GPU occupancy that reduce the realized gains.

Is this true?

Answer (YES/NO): NO